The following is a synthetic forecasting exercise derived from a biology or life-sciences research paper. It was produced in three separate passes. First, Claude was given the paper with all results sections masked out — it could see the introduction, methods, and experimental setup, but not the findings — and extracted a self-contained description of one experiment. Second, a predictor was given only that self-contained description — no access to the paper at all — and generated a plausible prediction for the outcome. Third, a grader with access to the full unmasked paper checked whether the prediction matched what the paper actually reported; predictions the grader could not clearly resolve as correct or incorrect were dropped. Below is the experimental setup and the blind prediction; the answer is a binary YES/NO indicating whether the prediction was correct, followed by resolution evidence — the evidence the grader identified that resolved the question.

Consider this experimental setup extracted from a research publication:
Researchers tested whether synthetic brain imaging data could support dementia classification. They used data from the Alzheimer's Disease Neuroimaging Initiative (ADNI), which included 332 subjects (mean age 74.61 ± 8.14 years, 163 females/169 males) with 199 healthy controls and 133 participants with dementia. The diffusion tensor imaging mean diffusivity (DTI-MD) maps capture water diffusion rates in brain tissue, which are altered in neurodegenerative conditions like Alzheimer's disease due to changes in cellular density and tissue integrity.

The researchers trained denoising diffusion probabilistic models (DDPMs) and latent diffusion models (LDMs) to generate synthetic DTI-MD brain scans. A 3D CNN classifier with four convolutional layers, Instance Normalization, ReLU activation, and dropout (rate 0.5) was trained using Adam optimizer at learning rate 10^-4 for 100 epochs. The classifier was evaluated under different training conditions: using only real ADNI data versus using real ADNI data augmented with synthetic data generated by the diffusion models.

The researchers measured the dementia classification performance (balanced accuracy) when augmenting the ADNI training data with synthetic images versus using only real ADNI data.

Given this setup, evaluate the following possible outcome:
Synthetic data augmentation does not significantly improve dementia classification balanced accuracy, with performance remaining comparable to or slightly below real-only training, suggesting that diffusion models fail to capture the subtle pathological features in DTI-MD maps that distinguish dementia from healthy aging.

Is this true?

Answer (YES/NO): NO